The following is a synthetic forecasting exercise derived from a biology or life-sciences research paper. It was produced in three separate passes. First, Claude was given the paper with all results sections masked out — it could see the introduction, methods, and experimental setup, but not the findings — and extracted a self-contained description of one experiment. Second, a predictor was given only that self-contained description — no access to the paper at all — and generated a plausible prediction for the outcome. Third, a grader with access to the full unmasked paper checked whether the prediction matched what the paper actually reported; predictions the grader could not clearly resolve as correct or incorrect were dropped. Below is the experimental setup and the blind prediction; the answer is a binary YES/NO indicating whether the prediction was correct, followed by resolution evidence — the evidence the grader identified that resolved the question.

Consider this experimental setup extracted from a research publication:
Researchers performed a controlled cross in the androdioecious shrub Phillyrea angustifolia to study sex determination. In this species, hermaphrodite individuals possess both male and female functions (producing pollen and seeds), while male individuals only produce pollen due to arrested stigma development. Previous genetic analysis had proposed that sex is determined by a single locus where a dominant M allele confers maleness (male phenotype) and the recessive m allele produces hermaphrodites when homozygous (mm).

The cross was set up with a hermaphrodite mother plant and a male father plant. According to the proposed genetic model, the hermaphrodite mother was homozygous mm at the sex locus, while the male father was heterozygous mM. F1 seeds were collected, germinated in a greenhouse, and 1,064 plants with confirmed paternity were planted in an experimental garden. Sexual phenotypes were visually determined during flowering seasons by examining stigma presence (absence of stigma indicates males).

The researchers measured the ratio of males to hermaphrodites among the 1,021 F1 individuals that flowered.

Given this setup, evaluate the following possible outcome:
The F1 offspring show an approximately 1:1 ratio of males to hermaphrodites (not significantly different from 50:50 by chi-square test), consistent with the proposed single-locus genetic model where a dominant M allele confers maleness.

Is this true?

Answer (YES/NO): NO